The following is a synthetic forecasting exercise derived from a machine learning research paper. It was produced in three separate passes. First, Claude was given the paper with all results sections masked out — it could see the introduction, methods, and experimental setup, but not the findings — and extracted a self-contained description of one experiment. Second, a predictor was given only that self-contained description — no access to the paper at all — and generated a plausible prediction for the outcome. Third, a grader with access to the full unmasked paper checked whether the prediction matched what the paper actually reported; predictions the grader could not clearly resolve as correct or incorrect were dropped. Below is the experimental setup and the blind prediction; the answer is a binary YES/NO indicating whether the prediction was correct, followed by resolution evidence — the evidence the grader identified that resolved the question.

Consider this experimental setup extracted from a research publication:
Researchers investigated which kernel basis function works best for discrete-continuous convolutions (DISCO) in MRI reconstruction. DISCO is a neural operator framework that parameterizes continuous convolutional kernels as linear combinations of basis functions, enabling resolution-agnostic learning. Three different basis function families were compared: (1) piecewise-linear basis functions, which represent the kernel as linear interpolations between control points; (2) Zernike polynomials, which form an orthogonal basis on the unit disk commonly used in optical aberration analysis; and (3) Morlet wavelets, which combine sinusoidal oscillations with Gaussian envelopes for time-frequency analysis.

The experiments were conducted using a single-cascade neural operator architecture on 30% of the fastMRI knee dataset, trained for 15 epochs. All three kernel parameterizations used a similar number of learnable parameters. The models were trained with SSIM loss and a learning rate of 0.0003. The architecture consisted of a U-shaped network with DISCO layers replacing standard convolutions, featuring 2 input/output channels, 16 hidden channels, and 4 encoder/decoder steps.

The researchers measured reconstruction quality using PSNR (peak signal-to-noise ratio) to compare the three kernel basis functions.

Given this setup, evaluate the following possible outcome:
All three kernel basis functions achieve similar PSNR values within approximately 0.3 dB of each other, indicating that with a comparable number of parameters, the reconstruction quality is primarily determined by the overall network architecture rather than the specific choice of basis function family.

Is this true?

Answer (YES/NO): NO